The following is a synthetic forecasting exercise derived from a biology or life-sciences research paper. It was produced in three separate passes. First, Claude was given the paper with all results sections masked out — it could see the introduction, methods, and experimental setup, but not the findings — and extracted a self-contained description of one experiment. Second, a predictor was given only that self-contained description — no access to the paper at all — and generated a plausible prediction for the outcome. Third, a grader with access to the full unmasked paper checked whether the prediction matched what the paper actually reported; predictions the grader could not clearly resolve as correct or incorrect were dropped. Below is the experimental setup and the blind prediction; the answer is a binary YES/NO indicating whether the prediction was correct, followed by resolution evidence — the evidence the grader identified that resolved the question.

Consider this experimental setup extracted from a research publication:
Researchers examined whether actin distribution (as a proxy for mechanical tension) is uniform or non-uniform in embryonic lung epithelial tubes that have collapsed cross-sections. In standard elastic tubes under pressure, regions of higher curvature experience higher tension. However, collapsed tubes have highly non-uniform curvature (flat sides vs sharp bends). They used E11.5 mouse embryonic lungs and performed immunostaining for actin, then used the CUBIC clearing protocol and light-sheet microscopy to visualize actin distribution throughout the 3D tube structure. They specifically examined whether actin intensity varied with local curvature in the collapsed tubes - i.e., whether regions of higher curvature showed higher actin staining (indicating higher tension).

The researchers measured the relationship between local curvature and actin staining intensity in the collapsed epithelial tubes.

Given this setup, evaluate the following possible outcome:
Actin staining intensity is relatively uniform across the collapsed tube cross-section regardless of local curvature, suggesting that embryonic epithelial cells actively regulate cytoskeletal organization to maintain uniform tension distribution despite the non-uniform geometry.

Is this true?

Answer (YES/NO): YES